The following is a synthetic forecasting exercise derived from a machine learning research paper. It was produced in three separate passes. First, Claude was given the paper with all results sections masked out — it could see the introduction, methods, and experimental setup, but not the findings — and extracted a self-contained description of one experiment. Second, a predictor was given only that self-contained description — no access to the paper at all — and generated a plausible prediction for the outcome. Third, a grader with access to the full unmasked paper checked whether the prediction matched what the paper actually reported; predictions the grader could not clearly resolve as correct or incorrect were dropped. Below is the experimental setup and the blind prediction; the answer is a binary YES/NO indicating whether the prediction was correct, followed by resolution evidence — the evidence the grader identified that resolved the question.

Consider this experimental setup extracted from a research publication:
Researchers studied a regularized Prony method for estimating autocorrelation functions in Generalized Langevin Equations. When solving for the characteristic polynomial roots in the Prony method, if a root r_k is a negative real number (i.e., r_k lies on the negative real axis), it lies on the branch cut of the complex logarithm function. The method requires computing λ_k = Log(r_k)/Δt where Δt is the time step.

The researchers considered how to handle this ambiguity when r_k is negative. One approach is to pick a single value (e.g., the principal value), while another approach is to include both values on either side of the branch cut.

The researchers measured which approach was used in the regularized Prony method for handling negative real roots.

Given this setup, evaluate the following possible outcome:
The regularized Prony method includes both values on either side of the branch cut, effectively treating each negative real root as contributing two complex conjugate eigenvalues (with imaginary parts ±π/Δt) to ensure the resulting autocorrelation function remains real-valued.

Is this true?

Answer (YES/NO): YES